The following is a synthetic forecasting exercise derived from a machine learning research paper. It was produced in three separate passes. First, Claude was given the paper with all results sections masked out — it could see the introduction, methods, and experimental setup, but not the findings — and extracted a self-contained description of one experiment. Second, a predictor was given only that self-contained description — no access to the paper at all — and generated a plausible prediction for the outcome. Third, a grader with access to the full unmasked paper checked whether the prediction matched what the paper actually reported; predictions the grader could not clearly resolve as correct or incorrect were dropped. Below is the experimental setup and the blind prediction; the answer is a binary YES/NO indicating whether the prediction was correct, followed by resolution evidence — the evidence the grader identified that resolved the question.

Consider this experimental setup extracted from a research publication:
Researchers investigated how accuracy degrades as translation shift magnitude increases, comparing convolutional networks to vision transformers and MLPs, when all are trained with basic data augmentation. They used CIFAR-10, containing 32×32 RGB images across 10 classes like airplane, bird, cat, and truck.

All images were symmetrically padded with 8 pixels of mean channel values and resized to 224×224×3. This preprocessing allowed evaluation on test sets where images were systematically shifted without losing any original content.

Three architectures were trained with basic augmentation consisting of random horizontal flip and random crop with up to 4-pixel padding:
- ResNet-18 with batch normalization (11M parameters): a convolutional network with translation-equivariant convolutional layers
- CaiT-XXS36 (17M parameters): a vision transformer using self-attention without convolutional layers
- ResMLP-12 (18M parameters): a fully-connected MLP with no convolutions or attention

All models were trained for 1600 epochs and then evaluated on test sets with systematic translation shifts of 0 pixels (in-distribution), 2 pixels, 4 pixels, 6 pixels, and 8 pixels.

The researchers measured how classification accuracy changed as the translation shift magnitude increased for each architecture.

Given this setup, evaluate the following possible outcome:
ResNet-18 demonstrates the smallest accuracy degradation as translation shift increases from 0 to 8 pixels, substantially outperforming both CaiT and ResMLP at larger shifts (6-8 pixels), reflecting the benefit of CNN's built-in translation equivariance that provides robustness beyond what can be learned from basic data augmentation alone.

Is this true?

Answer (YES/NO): YES